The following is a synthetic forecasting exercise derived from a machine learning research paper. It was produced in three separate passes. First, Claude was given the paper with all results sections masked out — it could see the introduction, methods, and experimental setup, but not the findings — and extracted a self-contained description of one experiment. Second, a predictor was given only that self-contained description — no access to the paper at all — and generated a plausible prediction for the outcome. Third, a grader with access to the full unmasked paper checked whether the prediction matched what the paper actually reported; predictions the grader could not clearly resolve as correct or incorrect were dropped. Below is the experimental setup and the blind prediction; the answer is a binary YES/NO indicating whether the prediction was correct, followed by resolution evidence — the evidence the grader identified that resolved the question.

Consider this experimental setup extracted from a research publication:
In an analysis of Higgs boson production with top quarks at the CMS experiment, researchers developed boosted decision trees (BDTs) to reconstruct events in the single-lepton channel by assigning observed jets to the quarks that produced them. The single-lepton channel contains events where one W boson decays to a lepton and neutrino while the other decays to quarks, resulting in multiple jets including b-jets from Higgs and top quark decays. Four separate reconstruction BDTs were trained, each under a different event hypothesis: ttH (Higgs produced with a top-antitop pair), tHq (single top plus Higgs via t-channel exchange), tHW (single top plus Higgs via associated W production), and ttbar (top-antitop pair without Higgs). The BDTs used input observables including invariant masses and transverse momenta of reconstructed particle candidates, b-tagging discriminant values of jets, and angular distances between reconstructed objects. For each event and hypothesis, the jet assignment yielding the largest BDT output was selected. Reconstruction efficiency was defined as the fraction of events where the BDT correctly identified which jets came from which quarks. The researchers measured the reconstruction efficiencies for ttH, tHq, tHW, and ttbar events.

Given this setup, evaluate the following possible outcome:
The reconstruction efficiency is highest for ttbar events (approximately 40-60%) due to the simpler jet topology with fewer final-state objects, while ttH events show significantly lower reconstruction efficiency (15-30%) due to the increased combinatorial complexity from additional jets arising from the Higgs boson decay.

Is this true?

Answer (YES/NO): NO